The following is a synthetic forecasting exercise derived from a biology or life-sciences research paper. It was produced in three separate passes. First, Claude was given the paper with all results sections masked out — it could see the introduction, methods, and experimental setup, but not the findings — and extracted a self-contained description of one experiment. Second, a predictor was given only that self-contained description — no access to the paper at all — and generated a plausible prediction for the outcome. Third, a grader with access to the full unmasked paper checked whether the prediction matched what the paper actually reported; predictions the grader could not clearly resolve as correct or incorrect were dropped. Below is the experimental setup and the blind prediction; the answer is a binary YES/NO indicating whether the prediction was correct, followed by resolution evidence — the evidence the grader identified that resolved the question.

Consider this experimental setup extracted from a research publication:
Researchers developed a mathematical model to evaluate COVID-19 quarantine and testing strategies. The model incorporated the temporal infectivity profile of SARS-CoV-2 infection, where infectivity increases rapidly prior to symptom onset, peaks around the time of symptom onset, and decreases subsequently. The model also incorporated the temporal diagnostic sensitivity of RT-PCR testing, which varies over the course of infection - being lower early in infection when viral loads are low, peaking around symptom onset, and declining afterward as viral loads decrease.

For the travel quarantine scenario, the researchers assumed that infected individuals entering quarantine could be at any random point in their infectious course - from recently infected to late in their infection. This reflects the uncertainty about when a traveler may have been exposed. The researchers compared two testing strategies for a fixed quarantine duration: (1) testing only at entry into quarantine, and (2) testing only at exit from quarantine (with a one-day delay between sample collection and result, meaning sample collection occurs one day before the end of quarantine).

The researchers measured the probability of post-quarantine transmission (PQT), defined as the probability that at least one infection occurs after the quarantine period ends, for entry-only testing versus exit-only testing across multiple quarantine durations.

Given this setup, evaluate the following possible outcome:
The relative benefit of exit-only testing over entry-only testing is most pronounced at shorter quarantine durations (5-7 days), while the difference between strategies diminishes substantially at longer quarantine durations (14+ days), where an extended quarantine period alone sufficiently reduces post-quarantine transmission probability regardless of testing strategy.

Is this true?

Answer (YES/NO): NO